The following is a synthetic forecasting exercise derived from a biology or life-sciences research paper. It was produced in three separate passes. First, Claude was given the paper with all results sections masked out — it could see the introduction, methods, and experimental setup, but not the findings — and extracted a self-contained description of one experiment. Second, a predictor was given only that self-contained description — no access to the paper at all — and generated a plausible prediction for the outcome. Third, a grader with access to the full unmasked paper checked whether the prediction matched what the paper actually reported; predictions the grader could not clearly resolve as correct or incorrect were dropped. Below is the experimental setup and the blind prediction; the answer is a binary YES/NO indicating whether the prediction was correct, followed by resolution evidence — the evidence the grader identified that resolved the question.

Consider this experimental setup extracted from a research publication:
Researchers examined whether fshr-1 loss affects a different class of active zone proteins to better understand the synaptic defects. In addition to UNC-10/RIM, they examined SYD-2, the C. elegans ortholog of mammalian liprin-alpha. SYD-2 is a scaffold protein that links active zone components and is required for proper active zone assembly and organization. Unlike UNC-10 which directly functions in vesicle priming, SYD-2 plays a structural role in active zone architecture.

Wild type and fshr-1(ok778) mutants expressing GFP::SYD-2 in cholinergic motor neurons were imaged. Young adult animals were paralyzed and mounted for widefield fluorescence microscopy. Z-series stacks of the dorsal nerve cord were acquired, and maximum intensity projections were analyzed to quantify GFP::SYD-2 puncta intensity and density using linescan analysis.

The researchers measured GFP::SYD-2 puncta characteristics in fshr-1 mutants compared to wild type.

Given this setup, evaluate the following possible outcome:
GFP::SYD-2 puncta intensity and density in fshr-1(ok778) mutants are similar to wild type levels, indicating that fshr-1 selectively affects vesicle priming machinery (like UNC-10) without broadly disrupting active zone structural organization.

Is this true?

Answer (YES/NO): NO